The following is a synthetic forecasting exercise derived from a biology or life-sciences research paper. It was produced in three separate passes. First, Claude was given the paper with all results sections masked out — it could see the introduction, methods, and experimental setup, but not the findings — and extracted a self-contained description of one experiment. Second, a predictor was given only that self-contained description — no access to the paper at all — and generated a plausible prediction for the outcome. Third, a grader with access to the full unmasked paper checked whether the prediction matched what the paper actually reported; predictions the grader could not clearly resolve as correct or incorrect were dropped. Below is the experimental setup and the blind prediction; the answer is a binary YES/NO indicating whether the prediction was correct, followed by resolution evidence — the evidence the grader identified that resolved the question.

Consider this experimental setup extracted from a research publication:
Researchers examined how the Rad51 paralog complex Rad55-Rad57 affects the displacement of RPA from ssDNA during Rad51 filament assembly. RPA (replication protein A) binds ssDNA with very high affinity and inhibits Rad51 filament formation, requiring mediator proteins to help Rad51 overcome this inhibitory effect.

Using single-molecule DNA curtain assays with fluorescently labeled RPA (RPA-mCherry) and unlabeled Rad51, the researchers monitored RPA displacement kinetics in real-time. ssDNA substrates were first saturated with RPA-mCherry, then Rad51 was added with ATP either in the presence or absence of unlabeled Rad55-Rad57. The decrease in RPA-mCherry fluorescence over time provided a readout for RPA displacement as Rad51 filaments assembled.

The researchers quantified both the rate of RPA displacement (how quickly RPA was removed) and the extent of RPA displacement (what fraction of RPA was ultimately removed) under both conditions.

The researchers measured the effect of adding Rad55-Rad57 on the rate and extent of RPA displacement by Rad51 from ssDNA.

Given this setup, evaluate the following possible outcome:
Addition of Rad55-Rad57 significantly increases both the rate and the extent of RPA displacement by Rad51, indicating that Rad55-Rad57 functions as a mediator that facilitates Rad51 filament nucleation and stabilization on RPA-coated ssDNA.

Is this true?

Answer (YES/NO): YES